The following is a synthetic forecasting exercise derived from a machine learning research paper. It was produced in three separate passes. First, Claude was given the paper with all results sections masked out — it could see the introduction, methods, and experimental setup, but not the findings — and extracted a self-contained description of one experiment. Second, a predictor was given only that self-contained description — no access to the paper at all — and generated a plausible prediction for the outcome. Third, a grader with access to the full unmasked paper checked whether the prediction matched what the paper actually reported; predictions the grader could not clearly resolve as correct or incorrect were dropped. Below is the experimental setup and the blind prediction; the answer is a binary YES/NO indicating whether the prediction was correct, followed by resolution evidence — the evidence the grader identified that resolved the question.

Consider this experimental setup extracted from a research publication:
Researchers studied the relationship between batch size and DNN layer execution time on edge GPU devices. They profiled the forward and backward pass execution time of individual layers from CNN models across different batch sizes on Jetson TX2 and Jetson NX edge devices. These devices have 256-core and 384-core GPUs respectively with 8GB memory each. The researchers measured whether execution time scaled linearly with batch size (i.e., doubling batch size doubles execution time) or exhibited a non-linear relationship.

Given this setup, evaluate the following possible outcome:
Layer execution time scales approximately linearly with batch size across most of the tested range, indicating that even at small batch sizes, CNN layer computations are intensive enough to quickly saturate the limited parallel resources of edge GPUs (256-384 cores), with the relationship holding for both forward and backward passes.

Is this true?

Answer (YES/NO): NO